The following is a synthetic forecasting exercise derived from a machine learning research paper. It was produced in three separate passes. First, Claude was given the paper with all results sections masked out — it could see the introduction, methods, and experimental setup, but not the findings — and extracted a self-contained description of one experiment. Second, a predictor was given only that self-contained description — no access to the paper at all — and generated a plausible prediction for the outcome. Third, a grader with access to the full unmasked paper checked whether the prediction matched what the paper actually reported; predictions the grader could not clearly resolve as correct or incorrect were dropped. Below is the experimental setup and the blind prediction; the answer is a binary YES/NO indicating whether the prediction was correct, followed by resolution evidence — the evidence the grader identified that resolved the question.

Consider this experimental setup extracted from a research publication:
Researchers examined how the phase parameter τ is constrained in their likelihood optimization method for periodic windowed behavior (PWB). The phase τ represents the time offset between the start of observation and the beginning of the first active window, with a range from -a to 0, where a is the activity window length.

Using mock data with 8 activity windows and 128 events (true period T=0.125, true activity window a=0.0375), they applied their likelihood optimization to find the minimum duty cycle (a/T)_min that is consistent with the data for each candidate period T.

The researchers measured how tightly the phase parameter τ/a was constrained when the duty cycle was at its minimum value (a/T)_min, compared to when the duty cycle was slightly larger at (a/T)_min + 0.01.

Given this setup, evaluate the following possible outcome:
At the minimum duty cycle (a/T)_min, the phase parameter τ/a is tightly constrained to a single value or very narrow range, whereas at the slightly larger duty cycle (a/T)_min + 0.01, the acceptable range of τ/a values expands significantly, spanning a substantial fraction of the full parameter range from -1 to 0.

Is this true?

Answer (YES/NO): NO